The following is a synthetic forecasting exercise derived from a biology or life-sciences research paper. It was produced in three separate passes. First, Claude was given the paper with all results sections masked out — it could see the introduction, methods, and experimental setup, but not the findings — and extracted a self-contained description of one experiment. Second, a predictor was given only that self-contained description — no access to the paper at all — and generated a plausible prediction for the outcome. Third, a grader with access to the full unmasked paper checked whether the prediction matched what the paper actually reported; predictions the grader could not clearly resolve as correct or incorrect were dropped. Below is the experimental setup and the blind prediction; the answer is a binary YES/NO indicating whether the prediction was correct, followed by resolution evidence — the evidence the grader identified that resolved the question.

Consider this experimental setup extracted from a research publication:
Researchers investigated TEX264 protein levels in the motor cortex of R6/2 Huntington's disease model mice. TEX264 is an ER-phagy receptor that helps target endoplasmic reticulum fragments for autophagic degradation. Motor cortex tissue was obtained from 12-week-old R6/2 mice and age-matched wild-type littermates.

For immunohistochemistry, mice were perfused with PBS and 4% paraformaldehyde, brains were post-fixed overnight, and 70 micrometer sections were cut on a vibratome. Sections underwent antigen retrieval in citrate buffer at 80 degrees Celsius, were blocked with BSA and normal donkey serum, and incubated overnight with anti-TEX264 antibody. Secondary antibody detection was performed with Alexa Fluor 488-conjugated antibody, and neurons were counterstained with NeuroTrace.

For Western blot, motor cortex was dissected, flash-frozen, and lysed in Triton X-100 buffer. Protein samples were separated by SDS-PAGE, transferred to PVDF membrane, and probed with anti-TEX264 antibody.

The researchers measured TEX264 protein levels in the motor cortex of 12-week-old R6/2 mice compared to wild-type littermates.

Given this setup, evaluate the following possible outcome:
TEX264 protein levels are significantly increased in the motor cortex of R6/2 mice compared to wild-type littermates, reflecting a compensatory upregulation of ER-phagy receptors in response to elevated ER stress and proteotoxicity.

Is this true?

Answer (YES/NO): YES